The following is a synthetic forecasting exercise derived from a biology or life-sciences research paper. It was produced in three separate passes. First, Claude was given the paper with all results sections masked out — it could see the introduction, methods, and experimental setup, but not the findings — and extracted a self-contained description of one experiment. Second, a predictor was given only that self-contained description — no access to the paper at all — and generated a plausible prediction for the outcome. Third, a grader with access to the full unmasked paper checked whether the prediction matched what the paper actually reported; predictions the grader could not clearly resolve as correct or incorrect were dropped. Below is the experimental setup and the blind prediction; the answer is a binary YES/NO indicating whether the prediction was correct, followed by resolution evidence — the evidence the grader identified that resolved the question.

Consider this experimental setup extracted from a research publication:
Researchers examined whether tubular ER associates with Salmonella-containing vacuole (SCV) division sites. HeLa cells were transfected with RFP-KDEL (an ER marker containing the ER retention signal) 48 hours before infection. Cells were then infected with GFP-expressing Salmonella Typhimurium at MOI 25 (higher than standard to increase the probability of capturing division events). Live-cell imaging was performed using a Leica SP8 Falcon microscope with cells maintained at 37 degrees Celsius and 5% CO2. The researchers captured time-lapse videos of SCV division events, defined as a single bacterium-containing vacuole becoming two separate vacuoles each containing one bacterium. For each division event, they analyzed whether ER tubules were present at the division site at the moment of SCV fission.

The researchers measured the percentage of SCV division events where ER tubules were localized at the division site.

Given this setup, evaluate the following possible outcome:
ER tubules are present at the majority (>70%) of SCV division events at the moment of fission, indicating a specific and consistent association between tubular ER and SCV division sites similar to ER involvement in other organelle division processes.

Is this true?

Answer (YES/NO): YES